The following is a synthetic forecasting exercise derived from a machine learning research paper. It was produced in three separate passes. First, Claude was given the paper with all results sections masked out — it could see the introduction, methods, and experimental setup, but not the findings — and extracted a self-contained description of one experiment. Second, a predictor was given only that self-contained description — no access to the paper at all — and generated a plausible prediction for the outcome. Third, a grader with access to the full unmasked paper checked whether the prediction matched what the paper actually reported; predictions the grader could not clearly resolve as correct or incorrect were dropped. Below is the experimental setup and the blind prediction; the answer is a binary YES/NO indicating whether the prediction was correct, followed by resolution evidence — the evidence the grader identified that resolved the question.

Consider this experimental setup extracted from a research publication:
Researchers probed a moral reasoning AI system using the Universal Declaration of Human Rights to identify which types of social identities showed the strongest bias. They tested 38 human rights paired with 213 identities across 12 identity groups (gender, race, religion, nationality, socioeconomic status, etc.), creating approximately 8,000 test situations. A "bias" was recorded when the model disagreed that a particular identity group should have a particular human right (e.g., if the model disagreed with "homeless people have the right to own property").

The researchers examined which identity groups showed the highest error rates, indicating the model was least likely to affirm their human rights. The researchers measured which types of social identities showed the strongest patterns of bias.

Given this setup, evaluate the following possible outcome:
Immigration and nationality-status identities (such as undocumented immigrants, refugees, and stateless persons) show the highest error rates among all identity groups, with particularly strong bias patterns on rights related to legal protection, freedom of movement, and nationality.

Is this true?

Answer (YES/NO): NO